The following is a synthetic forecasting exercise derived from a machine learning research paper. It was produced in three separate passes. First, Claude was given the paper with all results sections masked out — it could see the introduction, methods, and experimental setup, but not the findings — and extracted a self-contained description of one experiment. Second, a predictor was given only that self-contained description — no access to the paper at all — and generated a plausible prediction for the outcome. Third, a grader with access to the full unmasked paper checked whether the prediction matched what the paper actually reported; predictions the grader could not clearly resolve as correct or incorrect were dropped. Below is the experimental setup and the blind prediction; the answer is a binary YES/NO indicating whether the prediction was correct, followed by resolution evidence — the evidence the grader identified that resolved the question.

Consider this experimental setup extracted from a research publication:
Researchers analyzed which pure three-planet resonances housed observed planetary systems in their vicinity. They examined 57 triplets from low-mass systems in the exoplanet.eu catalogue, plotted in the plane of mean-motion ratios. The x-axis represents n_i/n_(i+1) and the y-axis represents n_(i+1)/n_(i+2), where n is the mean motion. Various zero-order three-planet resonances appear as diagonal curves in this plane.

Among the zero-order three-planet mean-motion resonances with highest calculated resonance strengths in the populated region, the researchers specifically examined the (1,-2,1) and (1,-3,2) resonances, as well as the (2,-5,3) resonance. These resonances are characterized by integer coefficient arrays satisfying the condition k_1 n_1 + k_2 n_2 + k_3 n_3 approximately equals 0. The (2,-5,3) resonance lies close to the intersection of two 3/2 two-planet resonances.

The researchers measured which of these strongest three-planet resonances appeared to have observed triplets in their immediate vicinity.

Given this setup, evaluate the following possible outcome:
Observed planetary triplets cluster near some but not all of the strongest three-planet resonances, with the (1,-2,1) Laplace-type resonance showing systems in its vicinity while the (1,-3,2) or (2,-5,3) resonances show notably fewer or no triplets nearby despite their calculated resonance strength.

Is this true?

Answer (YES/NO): NO